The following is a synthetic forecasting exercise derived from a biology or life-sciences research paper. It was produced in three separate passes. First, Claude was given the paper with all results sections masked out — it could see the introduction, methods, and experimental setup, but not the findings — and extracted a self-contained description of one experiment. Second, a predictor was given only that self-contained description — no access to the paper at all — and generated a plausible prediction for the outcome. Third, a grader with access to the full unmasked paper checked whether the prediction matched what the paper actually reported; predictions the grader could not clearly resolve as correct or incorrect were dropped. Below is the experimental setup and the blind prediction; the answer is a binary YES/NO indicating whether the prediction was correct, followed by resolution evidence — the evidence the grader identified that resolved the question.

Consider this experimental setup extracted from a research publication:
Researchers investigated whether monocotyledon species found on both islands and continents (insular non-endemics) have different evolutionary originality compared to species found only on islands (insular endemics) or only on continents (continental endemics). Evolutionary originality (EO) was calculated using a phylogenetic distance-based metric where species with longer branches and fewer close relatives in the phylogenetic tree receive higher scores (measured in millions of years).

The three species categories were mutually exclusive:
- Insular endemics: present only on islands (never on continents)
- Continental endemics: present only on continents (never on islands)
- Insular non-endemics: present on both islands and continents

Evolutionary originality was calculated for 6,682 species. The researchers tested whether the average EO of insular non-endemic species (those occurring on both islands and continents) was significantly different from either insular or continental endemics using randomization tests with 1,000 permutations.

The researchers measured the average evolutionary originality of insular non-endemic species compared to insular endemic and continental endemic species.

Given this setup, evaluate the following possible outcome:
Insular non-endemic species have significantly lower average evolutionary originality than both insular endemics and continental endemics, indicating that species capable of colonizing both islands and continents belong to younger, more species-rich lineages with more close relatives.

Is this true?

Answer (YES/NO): NO